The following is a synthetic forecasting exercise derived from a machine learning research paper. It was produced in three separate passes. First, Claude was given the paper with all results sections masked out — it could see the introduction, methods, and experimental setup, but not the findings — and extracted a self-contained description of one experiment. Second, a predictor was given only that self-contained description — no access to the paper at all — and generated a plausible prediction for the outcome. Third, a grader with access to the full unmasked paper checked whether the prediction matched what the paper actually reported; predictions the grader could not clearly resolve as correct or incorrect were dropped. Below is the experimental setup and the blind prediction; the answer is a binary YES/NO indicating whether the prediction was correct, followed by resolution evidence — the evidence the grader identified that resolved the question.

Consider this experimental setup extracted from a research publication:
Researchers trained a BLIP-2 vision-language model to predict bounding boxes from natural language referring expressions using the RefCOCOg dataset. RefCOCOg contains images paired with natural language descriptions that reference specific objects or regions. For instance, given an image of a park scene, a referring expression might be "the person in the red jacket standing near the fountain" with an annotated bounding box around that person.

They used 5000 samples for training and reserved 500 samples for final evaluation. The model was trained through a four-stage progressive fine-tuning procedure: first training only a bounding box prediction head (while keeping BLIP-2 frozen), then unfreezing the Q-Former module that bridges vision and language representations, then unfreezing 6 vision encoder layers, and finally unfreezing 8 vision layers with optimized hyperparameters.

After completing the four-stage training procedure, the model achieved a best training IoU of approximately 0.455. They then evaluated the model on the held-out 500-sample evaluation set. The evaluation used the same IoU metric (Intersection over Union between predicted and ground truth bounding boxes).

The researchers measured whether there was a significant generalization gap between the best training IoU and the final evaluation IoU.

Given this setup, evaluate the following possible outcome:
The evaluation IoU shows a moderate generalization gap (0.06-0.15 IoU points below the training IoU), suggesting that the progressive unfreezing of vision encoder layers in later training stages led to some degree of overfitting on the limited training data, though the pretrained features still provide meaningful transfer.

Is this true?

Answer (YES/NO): NO